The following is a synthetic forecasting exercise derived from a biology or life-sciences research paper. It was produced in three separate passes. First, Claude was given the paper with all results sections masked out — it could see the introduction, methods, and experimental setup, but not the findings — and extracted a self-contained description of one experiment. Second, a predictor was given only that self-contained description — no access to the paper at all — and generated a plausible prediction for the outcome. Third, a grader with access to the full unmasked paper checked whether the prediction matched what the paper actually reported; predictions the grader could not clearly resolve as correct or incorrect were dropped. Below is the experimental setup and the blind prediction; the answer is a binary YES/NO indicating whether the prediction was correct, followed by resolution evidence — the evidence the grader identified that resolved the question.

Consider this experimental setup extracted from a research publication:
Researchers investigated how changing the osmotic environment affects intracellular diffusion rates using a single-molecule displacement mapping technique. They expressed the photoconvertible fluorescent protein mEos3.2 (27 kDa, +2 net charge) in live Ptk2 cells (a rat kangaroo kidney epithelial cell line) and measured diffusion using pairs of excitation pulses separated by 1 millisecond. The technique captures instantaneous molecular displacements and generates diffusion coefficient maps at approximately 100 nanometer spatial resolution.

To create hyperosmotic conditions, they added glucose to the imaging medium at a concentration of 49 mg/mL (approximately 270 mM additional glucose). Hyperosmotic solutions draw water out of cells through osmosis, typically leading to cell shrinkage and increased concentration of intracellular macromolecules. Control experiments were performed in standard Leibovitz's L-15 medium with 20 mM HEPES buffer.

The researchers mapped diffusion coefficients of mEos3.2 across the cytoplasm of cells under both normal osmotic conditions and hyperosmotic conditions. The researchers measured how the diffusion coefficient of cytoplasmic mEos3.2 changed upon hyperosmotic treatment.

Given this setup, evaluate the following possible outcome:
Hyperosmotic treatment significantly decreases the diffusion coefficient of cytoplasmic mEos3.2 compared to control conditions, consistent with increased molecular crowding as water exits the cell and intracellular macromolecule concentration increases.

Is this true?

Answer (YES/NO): YES